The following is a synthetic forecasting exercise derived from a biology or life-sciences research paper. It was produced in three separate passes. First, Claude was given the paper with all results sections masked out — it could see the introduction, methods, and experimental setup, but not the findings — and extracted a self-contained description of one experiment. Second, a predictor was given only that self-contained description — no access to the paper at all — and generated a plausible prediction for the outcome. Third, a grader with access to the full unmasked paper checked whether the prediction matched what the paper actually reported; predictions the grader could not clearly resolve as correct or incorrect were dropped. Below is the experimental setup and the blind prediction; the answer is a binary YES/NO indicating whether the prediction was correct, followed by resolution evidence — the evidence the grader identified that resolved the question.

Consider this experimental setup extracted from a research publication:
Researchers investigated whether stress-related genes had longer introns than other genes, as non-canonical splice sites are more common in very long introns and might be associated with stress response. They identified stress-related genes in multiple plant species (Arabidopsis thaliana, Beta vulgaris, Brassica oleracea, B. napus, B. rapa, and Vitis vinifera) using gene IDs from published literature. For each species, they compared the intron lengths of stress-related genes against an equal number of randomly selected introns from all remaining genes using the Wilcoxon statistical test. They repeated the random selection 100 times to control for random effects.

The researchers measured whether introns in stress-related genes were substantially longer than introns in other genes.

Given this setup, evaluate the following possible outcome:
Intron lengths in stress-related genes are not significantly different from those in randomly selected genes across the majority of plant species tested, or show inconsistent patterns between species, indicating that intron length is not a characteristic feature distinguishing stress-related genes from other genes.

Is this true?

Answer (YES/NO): YES